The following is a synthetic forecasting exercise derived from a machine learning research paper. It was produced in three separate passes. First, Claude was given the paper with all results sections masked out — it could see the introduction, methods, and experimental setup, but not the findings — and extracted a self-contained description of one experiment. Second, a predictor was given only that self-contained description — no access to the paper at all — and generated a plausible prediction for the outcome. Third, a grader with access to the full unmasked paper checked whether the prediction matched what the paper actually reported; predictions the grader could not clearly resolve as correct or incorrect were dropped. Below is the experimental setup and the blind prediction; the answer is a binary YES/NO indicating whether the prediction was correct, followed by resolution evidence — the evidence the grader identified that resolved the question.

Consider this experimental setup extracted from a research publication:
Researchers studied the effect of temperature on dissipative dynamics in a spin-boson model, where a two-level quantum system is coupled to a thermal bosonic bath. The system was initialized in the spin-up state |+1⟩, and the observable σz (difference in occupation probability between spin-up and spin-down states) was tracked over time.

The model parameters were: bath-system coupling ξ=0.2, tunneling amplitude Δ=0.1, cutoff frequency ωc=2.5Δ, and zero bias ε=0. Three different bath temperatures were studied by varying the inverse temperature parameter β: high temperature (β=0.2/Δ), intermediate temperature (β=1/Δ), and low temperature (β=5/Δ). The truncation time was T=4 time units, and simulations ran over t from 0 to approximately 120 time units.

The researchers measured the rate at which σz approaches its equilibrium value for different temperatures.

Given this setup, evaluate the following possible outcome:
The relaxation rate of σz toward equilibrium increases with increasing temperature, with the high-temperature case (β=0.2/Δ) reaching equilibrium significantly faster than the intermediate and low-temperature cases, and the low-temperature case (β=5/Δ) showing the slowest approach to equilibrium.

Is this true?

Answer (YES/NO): YES